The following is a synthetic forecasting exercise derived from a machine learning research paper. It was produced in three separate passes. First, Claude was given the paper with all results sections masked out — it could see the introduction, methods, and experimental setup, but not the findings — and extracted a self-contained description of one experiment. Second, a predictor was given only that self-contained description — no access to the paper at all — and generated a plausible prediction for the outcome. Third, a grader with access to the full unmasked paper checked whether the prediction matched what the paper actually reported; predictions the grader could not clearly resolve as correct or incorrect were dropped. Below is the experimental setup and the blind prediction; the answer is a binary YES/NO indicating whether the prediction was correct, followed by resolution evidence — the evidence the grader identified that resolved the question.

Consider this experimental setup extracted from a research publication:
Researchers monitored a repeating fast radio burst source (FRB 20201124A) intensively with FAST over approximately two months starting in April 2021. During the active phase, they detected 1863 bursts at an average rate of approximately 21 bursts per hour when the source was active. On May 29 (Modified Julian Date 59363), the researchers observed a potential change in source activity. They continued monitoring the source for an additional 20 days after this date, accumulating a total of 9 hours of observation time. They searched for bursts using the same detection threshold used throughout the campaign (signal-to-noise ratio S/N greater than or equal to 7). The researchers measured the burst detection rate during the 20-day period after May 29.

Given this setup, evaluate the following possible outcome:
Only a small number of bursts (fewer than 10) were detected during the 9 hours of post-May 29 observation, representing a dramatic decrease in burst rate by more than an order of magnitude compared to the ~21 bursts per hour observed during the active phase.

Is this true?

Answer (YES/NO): NO